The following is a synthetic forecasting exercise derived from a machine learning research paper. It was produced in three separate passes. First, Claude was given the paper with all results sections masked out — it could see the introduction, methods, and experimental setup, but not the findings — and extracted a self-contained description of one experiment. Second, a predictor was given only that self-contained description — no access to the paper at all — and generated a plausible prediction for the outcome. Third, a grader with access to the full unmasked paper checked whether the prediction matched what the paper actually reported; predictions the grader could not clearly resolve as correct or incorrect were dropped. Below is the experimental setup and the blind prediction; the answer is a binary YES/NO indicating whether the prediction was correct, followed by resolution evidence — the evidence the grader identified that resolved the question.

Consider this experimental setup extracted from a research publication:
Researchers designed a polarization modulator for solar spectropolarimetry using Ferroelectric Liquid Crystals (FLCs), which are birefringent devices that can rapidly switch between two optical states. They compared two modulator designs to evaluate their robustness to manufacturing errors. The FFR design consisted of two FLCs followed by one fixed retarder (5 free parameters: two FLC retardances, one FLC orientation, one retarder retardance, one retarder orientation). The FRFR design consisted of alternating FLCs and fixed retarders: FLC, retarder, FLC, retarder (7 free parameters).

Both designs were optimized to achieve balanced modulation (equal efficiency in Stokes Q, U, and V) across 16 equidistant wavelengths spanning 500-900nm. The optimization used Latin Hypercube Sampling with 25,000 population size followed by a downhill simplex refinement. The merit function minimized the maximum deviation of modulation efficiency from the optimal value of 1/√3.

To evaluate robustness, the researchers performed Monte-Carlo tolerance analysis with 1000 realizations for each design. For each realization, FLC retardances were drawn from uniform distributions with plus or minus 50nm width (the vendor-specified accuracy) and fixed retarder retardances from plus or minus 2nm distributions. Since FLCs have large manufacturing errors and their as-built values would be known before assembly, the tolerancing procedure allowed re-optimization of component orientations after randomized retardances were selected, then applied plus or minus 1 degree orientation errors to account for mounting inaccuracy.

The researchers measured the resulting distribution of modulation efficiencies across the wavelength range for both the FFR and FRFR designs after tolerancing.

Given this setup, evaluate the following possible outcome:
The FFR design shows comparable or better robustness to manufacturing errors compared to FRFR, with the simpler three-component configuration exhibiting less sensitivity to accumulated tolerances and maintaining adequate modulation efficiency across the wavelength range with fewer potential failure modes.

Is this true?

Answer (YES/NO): YES